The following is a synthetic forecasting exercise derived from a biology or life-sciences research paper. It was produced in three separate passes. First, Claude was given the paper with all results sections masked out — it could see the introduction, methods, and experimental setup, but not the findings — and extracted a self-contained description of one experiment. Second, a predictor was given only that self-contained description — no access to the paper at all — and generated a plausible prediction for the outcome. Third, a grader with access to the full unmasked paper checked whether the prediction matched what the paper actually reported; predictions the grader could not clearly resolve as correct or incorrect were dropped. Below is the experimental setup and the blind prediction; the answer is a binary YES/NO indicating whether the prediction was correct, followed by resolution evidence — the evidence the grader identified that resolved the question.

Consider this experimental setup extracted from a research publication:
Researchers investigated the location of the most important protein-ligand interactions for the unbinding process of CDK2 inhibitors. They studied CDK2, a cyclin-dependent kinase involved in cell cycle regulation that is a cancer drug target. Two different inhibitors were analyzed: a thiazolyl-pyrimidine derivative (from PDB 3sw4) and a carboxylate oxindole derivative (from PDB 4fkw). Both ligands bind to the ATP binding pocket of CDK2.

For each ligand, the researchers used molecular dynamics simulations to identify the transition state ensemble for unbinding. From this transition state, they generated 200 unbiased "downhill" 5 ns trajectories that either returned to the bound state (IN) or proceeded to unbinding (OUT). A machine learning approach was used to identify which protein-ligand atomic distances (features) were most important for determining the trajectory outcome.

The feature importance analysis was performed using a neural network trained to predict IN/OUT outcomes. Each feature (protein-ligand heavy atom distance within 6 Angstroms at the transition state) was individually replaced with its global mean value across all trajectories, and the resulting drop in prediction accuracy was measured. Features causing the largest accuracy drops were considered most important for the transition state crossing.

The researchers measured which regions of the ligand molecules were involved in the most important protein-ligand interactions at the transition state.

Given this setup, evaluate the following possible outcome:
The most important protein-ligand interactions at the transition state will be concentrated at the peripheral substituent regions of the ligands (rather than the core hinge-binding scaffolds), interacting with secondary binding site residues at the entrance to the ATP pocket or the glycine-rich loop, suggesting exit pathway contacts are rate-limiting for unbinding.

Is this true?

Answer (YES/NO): YES